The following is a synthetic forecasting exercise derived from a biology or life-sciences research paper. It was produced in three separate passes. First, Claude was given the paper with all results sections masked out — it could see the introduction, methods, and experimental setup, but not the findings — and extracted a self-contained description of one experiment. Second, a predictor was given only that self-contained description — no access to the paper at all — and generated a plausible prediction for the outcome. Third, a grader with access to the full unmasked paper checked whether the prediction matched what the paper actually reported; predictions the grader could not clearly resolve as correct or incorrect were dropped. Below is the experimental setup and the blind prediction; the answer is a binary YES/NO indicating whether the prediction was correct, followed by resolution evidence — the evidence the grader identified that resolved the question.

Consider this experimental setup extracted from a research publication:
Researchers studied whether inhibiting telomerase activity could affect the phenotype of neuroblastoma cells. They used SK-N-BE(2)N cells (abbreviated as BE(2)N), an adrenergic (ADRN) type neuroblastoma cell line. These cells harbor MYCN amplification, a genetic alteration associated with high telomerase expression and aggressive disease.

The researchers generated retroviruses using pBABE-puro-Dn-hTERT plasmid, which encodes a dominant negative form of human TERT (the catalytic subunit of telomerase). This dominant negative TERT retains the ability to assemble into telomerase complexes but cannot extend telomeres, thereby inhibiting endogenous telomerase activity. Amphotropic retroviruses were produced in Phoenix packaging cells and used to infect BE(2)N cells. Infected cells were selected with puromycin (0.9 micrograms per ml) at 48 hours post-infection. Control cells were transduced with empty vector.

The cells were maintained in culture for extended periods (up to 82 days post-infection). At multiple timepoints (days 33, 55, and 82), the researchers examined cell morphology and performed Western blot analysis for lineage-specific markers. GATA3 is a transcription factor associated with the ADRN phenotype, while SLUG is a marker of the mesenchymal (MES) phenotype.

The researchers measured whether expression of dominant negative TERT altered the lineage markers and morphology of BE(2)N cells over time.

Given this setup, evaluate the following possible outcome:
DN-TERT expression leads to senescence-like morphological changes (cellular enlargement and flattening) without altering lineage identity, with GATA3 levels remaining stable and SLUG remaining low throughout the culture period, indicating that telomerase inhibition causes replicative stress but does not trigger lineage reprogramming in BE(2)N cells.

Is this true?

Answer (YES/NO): NO